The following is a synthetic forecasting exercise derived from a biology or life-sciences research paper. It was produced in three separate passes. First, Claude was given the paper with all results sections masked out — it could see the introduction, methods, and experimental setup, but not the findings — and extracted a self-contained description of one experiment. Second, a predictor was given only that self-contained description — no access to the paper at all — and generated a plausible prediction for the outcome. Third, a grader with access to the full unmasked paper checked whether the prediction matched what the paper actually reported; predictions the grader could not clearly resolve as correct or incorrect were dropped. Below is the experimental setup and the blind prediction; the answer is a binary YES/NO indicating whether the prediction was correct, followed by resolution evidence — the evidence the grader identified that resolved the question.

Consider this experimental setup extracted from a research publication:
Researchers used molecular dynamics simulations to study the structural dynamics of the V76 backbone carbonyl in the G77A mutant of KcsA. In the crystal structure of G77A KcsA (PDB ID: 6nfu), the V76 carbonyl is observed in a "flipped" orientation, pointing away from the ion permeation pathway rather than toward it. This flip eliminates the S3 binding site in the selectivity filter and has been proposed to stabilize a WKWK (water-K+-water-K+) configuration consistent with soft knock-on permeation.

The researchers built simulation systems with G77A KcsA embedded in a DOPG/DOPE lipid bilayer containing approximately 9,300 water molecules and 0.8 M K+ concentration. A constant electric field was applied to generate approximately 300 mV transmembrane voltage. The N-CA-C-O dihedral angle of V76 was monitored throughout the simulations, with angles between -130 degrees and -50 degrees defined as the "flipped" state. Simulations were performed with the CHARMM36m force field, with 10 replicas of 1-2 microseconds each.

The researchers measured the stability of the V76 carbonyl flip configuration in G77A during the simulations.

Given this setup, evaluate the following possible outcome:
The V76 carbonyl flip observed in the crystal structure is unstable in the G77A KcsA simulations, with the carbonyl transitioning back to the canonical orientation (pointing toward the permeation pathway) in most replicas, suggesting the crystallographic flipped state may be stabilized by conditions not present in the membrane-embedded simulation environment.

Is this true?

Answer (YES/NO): YES